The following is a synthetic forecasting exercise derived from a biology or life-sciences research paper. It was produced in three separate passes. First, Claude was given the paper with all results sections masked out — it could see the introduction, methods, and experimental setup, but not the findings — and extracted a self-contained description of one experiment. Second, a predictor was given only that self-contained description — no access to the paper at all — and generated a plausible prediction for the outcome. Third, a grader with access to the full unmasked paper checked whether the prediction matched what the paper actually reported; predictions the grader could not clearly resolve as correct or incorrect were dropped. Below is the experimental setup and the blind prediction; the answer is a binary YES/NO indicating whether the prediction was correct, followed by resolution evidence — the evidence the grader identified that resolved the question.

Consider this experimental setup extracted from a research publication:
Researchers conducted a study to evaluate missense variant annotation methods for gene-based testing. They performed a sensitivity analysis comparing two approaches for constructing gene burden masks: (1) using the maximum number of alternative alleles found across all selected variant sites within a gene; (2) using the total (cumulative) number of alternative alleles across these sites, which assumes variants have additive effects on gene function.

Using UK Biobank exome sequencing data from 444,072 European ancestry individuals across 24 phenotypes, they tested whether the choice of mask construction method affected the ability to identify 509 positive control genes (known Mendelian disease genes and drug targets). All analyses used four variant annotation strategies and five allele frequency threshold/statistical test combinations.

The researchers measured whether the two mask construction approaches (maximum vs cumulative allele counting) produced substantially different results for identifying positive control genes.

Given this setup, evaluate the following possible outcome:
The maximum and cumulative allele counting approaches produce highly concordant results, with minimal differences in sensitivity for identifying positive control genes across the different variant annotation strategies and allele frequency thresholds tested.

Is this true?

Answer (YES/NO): YES